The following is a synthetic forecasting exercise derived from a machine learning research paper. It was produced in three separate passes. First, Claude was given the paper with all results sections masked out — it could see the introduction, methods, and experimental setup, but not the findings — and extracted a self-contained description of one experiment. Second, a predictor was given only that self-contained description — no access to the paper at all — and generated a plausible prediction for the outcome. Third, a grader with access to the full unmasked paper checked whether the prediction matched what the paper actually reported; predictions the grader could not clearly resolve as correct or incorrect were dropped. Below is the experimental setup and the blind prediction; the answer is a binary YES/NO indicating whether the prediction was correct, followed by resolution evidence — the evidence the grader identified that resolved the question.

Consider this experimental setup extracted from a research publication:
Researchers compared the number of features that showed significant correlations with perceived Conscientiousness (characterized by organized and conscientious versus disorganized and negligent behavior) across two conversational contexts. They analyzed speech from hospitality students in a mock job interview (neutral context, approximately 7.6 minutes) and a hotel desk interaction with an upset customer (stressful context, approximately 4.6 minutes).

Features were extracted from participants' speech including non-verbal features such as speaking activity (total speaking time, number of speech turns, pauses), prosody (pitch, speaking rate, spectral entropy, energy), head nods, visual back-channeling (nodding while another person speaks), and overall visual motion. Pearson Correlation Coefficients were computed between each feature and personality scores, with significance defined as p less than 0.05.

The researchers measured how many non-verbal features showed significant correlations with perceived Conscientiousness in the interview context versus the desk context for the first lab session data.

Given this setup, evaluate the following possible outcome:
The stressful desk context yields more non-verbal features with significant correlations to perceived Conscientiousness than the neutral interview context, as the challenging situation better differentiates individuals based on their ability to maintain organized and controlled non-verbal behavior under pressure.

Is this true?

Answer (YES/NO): NO